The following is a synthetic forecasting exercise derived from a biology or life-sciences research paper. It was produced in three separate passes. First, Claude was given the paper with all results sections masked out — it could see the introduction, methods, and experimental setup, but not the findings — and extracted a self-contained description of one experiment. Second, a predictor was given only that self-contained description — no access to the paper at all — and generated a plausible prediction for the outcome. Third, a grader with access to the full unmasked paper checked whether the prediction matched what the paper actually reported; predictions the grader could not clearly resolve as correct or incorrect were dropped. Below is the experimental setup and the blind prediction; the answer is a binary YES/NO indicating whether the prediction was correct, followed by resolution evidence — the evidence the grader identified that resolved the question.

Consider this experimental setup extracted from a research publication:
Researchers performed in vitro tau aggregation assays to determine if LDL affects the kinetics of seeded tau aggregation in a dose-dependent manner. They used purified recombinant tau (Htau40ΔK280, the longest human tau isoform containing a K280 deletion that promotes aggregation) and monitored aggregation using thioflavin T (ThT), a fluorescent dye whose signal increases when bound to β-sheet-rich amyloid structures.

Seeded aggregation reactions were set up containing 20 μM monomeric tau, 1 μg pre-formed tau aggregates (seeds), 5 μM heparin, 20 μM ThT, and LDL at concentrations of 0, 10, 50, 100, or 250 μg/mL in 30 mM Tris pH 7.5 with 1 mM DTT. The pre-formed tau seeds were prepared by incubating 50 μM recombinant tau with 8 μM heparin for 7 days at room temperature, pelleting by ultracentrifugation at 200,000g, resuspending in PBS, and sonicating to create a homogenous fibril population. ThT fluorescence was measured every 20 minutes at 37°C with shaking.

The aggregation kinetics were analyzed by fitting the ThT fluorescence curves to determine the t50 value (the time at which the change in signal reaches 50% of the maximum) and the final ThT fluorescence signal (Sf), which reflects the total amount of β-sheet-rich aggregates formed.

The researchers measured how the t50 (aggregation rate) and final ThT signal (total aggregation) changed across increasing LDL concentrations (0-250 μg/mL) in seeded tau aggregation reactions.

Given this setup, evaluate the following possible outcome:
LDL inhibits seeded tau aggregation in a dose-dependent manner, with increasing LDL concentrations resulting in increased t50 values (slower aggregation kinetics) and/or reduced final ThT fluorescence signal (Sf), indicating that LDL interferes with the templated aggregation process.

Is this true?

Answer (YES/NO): NO